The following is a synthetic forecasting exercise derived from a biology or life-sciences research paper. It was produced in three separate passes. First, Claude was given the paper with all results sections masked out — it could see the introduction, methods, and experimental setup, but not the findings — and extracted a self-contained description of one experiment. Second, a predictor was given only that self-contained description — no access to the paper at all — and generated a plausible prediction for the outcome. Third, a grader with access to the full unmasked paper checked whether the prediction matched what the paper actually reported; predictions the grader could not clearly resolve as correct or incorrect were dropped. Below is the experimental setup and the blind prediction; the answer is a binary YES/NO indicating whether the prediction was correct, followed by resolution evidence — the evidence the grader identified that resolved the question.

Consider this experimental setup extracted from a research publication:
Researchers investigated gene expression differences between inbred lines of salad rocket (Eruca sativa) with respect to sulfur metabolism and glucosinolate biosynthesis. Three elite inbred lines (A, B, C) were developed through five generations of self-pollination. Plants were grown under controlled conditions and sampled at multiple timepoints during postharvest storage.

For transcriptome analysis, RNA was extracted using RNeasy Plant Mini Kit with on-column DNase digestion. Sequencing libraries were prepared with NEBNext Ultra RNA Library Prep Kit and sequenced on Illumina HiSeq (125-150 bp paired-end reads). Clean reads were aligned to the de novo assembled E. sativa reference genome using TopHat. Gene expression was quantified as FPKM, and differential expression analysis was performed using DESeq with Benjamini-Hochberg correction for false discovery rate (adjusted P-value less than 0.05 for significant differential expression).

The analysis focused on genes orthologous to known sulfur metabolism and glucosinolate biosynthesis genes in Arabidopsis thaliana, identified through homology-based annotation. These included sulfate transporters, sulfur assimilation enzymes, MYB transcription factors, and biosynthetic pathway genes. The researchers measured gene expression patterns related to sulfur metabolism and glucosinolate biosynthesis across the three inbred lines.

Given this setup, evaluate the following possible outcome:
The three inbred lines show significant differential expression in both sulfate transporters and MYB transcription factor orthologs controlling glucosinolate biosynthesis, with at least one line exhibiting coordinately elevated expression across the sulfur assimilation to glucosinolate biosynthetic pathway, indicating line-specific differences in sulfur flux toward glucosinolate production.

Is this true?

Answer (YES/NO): YES